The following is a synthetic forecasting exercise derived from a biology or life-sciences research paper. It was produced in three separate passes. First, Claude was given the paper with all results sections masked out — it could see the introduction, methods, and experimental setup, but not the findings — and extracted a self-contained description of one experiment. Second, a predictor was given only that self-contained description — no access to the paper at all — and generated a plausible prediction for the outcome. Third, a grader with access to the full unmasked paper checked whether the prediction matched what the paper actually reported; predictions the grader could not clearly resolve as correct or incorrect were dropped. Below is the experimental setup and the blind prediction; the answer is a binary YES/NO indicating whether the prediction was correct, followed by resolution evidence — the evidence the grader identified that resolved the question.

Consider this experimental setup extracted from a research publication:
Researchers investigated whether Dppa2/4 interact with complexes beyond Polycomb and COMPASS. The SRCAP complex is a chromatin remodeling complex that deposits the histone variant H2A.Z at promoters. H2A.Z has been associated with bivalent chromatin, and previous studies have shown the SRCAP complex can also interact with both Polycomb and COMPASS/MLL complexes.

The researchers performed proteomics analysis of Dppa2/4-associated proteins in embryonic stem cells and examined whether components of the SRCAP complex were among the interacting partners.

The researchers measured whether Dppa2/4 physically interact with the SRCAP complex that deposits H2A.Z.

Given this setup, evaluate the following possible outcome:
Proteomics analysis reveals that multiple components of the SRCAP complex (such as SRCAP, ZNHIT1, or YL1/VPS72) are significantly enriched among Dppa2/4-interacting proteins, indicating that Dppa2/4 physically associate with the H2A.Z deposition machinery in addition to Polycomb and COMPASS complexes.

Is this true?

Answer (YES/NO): NO